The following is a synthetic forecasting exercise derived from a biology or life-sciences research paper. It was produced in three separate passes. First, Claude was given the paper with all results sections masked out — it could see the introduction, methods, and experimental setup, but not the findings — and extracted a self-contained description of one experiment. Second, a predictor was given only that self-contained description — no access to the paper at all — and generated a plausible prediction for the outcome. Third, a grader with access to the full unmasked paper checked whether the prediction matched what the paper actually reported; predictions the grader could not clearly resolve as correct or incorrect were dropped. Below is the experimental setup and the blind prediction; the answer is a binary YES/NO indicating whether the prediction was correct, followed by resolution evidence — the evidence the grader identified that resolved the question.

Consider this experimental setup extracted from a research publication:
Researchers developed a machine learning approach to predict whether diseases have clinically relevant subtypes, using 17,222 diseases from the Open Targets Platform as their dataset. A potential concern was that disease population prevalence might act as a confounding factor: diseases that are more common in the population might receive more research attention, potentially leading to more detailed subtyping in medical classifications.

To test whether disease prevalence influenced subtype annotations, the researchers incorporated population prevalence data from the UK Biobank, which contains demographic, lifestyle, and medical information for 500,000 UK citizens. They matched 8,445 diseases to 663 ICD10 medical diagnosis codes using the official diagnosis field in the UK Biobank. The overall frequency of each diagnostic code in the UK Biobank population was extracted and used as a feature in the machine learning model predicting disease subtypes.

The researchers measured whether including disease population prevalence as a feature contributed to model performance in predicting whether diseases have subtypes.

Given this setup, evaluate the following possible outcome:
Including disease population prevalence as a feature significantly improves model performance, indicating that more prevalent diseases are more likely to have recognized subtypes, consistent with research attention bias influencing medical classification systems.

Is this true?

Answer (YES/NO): NO